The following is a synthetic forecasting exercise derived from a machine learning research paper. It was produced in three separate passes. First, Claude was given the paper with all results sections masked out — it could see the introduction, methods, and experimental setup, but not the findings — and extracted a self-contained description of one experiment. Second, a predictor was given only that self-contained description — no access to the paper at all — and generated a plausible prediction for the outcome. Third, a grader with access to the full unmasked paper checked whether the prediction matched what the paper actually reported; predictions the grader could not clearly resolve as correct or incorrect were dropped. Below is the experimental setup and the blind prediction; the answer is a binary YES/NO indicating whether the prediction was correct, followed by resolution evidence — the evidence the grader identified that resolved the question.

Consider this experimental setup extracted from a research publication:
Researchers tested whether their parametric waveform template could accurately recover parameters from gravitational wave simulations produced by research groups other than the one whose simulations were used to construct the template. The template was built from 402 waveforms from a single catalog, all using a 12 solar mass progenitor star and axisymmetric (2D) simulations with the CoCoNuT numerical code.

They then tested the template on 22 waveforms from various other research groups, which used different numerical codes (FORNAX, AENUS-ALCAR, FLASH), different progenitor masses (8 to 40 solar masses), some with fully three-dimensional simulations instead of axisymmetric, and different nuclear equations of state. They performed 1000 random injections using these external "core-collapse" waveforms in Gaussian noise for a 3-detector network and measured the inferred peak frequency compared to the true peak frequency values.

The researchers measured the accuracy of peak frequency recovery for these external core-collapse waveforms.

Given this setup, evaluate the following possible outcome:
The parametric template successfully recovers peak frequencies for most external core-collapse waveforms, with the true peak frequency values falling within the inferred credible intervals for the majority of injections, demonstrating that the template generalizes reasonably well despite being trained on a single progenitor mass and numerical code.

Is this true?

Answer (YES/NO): NO